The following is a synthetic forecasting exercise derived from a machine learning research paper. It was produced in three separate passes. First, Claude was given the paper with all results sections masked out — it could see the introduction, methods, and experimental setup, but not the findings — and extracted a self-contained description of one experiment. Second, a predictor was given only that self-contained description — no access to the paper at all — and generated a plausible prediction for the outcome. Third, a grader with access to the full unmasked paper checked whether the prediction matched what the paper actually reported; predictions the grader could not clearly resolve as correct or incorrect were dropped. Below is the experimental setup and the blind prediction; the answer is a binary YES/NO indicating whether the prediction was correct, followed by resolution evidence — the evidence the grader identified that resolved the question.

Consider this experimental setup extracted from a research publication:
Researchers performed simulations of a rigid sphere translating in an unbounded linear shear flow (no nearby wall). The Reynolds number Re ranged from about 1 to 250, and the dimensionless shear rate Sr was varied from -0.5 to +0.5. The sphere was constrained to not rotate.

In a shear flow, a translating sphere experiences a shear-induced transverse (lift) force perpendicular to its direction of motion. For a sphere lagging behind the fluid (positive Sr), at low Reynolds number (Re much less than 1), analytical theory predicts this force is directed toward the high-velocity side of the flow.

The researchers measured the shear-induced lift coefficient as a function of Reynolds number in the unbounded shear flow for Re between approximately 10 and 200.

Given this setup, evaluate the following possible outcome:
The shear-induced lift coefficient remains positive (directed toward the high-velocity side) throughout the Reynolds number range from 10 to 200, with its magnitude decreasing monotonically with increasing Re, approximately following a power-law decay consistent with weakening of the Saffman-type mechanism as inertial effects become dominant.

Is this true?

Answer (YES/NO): NO